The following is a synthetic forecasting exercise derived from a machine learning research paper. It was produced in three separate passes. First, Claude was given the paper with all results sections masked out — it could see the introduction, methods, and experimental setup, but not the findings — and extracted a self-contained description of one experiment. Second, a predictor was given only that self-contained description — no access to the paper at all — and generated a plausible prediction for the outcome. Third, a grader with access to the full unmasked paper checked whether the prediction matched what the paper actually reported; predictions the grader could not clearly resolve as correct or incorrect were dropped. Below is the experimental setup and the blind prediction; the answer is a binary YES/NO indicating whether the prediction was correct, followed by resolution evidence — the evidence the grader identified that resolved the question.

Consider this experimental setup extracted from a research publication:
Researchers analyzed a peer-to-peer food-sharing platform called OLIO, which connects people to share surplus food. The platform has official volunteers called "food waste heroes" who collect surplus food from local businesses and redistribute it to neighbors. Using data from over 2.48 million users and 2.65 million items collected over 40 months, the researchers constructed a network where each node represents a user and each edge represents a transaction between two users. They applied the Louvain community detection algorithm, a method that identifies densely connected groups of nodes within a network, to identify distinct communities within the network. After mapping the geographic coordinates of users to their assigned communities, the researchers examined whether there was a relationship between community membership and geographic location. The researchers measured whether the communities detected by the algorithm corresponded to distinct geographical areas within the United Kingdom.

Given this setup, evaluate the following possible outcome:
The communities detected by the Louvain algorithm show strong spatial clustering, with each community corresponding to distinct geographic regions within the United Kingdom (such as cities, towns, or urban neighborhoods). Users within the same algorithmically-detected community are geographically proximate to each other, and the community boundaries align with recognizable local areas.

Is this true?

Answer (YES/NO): YES